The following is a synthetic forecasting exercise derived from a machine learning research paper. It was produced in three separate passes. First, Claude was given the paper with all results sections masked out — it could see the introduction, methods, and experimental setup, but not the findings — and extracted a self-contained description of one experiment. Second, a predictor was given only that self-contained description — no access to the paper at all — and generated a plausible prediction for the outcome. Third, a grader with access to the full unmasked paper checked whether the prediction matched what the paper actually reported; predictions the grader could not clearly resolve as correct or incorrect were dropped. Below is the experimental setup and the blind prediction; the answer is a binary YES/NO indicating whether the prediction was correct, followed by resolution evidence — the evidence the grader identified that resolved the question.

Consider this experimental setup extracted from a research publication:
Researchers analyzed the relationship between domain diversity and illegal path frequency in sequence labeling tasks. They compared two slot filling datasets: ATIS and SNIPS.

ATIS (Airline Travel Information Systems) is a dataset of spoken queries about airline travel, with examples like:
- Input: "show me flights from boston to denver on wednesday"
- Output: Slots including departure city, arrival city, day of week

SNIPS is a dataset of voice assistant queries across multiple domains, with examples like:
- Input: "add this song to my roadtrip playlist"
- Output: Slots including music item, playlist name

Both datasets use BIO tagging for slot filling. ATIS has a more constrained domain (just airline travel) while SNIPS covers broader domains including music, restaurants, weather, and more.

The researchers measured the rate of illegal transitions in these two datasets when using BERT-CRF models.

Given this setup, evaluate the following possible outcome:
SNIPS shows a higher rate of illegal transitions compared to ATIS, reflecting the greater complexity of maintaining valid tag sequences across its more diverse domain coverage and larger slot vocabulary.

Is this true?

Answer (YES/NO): YES